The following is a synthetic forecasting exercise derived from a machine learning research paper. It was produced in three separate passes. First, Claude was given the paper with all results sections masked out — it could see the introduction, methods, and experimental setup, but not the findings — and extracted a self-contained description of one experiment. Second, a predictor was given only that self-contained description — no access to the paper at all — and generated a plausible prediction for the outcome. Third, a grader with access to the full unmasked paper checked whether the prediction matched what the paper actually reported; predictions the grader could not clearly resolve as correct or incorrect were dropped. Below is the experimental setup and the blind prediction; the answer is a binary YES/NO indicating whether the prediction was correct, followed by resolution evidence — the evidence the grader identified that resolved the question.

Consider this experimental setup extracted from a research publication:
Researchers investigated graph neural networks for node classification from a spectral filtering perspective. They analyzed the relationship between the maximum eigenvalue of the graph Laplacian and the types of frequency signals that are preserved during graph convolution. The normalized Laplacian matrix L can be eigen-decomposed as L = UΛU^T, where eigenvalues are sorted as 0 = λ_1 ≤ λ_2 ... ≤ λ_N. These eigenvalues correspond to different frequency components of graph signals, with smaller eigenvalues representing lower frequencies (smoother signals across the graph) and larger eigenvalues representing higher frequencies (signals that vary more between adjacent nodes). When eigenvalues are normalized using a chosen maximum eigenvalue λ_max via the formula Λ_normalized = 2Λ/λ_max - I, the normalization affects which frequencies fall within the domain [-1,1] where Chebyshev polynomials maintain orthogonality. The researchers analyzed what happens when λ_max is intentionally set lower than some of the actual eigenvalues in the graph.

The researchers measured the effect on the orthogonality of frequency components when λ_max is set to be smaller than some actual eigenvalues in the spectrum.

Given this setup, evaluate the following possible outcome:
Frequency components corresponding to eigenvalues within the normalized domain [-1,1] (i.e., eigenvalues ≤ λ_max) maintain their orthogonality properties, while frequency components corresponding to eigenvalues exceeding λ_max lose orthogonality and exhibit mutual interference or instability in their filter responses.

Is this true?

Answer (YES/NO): NO